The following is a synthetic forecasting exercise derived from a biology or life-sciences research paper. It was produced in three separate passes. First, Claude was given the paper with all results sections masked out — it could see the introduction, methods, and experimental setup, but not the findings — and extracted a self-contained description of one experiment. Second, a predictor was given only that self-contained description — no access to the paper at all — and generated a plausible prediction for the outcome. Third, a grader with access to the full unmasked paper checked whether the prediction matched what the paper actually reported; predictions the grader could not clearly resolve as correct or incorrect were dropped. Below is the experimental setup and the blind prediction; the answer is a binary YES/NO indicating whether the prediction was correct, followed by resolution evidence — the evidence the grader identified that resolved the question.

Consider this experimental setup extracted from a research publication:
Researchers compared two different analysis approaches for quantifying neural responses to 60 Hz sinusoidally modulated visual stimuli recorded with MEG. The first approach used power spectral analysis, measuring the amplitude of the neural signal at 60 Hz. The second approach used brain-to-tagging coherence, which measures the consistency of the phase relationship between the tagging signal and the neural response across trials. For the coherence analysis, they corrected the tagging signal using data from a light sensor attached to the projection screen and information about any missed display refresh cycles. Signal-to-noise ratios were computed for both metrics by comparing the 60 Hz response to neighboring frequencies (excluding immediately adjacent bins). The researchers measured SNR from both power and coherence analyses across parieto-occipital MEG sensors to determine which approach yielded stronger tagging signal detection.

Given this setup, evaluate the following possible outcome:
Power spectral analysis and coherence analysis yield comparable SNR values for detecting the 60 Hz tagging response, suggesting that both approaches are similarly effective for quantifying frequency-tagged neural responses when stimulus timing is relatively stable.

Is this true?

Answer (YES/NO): NO